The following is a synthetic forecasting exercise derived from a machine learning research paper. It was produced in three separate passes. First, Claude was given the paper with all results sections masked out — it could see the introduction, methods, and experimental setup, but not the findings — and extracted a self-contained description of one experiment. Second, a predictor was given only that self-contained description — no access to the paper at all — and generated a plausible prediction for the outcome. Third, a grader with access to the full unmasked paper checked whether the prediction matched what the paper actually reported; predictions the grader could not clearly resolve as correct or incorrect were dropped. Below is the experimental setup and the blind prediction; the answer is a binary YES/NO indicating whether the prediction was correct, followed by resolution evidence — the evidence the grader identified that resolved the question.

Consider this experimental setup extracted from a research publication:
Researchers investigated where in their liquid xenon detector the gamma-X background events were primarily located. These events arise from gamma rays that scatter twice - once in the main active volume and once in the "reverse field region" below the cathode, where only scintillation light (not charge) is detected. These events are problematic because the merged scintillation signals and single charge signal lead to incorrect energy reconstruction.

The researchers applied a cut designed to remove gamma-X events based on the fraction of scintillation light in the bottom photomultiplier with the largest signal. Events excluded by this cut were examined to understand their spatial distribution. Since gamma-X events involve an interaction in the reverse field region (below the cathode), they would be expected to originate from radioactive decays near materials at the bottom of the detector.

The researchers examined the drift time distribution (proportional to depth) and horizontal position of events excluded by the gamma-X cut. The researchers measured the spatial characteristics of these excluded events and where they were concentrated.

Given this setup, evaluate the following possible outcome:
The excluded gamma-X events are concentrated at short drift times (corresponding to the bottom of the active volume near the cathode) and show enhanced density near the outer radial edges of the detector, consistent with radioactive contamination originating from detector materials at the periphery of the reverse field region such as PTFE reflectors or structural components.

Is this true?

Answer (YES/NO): NO